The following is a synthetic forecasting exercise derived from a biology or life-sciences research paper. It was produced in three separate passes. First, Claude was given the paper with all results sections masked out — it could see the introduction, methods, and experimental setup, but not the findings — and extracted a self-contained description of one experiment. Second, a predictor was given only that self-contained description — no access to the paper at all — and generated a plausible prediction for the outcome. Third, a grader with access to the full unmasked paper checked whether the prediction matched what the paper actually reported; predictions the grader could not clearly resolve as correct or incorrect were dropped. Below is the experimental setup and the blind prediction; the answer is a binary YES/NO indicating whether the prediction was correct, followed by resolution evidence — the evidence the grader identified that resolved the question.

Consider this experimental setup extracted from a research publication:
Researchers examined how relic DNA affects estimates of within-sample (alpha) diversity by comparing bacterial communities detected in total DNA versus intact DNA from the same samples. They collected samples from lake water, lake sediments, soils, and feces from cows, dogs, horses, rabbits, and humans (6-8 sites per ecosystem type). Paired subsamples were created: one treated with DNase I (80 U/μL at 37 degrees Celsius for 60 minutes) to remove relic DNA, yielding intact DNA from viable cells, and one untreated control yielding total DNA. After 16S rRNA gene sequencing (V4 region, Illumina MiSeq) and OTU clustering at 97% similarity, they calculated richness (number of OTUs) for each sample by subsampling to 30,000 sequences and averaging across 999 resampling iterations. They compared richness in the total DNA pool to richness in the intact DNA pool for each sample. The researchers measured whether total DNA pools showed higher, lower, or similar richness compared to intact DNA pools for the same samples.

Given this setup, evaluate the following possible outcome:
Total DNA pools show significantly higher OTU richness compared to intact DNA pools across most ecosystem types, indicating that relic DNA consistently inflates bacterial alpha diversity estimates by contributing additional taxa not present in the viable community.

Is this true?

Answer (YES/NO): NO